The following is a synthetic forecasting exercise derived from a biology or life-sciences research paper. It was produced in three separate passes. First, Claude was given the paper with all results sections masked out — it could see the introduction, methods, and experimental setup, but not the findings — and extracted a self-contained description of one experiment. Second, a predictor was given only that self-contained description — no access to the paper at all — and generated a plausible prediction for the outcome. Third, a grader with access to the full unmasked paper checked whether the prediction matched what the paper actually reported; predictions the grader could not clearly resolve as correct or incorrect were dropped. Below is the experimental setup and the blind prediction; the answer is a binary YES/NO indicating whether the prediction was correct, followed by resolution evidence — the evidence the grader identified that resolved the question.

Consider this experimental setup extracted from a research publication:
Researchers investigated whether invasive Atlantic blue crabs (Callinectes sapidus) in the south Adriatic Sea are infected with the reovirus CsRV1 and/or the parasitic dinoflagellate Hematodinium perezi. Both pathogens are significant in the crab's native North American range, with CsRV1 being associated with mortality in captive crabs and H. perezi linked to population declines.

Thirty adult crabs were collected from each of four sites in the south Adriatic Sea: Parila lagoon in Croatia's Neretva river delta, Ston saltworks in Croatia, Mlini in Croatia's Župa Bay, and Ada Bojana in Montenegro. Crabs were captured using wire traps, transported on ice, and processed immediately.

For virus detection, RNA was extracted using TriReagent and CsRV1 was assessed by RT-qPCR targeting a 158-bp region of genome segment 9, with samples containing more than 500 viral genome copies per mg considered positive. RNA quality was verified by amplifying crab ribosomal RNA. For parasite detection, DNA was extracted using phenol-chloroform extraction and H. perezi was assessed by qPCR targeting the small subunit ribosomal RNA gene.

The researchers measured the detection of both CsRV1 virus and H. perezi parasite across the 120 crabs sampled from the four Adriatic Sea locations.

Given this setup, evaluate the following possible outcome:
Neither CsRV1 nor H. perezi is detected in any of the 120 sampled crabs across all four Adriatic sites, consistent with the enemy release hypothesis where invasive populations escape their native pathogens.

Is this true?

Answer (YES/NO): NO